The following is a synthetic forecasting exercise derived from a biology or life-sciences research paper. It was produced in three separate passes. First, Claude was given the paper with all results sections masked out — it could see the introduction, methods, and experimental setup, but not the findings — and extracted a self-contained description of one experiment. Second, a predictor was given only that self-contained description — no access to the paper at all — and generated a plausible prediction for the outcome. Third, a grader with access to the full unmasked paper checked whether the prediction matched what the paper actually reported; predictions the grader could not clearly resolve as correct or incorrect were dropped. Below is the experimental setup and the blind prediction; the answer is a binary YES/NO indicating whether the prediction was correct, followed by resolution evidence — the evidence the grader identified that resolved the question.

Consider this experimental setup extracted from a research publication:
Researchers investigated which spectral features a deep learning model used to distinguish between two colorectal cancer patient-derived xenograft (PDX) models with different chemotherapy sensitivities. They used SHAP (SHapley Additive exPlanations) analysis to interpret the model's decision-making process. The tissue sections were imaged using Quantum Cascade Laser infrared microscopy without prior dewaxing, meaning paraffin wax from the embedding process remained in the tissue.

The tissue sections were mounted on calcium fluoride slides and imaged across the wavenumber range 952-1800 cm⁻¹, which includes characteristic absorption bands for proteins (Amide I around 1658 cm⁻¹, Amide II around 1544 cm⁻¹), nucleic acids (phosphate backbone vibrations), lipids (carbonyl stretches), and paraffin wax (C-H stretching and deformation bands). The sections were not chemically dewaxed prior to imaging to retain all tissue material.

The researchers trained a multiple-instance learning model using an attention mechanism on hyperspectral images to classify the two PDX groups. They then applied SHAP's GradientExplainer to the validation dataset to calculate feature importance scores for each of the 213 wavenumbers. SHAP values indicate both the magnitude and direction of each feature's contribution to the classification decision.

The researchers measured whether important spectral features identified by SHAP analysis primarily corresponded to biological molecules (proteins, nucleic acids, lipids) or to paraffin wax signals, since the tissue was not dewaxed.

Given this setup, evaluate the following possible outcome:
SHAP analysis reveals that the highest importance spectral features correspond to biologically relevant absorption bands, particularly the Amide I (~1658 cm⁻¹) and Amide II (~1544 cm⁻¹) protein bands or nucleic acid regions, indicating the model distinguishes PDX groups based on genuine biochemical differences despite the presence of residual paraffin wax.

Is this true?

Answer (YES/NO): YES